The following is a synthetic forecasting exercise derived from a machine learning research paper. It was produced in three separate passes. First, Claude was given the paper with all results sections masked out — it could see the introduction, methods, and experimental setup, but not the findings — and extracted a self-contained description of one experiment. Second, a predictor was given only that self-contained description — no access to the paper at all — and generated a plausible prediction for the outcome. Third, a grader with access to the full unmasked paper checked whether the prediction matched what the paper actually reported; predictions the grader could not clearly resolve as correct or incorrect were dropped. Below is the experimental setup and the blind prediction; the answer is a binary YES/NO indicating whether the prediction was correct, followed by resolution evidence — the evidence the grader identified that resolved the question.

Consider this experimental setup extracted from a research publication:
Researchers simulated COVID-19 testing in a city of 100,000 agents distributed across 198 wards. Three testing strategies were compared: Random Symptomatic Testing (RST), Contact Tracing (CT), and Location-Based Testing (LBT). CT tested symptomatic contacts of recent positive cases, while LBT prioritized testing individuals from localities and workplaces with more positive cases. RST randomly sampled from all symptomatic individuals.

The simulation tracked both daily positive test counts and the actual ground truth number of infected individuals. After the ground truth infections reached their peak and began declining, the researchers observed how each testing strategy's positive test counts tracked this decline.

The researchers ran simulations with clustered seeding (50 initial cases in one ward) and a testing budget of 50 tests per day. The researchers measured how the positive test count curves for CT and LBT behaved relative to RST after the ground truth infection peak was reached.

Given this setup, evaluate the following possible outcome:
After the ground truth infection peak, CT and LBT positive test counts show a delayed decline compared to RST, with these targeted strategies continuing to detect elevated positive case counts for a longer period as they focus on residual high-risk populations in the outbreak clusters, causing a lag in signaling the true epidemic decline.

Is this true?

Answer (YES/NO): NO